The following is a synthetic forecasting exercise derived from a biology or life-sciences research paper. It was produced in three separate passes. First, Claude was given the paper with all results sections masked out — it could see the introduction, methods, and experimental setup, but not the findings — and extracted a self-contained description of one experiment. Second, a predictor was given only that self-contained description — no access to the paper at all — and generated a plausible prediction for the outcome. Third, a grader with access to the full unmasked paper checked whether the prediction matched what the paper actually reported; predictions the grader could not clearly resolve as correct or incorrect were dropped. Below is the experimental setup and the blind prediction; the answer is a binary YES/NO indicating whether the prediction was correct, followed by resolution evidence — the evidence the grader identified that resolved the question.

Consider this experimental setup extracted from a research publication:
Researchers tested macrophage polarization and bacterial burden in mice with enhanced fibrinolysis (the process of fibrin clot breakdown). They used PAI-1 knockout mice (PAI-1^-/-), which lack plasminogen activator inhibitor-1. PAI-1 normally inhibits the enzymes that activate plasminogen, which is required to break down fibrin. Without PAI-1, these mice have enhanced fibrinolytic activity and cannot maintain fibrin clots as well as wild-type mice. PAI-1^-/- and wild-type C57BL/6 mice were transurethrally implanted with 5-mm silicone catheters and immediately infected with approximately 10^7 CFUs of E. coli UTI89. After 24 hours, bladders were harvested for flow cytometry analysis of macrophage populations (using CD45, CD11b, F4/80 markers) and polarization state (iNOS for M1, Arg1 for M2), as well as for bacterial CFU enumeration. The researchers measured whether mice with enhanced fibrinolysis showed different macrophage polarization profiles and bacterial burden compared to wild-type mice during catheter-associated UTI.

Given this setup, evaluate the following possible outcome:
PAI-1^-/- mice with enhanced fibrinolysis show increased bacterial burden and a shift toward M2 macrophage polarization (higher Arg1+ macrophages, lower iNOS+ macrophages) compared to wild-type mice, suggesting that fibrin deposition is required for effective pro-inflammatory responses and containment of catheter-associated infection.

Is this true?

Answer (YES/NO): NO